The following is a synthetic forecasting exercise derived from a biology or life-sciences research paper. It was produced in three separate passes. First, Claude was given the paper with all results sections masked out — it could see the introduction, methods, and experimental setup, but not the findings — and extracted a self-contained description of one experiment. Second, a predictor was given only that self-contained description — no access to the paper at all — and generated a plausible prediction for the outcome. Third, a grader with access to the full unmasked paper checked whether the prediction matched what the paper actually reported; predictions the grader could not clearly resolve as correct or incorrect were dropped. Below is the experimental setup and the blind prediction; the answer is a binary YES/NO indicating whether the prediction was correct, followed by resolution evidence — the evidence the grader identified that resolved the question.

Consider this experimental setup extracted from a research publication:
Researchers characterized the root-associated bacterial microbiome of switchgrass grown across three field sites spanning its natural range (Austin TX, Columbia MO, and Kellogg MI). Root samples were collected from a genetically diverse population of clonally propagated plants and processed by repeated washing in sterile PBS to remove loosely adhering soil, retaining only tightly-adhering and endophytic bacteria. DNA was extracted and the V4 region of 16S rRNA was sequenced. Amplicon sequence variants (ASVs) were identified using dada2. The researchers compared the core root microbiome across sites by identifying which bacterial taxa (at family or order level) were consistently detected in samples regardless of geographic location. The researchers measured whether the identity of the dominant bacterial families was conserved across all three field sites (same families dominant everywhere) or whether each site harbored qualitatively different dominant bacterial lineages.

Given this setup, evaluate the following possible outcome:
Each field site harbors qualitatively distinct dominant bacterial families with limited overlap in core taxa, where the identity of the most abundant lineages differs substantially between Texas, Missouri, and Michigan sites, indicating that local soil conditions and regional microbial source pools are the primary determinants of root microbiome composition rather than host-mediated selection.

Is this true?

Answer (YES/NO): NO